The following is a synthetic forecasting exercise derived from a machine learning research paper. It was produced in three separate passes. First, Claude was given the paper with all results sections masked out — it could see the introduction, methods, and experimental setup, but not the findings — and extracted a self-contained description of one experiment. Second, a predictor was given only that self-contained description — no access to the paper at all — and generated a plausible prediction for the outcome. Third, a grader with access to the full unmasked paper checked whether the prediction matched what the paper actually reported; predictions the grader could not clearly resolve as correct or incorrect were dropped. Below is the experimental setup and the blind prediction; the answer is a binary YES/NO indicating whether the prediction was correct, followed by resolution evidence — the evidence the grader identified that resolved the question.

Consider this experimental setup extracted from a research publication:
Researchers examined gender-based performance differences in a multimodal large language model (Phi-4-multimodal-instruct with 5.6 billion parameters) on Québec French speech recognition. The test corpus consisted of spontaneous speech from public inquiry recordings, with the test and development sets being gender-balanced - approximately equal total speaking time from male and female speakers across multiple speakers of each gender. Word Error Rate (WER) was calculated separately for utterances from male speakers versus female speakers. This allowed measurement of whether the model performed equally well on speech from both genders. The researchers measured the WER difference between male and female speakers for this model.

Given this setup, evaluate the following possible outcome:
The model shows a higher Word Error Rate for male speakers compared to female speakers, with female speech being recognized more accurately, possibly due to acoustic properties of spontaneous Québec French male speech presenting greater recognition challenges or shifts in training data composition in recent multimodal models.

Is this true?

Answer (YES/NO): YES